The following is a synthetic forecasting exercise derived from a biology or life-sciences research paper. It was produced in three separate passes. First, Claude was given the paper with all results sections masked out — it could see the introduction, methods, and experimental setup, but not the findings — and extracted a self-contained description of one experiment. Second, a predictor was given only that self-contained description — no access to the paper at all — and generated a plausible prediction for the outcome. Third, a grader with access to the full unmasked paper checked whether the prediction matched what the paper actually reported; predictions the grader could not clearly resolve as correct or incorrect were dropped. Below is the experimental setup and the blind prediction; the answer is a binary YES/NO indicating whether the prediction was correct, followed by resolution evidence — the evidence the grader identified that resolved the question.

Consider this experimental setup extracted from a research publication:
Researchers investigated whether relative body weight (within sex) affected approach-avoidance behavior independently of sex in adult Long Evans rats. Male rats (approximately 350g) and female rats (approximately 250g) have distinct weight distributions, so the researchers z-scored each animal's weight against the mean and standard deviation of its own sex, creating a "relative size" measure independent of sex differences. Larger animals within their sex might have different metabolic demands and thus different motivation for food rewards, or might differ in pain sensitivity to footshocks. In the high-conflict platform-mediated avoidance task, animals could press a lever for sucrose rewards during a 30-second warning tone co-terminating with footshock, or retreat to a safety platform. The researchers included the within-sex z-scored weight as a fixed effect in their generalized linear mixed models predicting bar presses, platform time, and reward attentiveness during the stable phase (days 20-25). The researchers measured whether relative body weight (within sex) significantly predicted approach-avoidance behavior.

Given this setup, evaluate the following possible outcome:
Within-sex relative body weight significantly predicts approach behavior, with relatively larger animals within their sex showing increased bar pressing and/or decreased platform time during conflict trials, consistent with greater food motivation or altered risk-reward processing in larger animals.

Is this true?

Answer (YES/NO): YES